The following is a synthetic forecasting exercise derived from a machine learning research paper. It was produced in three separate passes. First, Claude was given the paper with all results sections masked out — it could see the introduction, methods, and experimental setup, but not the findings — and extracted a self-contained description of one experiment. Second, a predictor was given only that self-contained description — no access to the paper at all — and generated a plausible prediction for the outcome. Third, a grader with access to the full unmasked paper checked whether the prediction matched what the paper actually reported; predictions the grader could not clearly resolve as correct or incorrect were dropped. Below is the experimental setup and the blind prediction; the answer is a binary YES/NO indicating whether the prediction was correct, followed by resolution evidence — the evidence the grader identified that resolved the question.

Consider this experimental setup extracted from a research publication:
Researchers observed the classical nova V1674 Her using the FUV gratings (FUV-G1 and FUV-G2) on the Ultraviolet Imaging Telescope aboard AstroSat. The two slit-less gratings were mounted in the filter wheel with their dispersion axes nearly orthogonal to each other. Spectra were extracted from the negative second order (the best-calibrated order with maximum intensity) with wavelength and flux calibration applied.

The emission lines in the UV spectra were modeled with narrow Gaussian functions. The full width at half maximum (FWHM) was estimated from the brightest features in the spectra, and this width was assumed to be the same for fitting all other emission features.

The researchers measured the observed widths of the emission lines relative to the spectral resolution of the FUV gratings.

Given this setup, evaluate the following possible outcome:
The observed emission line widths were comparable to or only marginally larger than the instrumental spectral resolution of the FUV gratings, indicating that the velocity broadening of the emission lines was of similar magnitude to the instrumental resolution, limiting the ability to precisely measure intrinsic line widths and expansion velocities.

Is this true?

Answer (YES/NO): YES